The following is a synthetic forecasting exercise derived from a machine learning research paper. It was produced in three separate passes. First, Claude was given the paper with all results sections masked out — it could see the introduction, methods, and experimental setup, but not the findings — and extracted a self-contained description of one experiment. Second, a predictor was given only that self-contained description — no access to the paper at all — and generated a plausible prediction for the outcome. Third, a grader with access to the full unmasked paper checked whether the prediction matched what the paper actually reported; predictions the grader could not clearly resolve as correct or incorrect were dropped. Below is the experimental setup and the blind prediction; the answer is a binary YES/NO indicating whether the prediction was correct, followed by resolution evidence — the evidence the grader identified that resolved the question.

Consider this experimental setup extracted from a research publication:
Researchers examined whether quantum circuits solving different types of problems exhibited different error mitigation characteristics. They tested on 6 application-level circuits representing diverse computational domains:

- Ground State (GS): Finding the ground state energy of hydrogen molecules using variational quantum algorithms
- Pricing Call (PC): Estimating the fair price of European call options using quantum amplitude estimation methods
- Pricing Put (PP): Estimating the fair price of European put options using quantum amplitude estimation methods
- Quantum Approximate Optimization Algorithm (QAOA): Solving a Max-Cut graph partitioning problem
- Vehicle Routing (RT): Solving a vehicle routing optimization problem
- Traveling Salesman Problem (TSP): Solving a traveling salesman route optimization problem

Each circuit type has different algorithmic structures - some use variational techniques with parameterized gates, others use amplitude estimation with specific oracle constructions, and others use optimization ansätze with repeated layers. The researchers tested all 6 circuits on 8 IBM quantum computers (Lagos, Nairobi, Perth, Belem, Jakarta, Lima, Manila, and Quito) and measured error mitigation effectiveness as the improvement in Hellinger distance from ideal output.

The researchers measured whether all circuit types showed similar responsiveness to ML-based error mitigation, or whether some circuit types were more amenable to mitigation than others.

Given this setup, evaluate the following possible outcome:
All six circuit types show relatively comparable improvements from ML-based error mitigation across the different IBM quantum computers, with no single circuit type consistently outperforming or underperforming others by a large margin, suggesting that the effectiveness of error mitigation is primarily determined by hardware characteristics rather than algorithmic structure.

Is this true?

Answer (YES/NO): NO